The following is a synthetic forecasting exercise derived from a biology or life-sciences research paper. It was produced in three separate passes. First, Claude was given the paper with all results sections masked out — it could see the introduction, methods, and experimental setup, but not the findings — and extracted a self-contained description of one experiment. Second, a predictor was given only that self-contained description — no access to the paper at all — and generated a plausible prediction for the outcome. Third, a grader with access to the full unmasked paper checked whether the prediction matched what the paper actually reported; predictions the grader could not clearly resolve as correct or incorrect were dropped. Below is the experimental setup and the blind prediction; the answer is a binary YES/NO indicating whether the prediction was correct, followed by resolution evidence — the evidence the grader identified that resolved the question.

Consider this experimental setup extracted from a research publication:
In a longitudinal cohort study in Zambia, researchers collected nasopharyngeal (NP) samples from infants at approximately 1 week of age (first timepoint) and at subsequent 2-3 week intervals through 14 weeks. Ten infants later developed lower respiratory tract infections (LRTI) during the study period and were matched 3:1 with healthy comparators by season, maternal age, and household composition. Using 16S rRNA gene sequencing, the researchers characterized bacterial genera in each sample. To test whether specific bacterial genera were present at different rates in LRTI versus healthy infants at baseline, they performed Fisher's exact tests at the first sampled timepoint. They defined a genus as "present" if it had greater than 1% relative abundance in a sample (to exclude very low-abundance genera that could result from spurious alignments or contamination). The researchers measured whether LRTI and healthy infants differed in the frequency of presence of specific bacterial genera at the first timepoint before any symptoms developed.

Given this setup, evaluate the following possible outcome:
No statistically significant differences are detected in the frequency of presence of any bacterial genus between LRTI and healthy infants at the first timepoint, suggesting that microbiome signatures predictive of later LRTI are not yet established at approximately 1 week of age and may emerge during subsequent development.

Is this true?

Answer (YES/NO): NO